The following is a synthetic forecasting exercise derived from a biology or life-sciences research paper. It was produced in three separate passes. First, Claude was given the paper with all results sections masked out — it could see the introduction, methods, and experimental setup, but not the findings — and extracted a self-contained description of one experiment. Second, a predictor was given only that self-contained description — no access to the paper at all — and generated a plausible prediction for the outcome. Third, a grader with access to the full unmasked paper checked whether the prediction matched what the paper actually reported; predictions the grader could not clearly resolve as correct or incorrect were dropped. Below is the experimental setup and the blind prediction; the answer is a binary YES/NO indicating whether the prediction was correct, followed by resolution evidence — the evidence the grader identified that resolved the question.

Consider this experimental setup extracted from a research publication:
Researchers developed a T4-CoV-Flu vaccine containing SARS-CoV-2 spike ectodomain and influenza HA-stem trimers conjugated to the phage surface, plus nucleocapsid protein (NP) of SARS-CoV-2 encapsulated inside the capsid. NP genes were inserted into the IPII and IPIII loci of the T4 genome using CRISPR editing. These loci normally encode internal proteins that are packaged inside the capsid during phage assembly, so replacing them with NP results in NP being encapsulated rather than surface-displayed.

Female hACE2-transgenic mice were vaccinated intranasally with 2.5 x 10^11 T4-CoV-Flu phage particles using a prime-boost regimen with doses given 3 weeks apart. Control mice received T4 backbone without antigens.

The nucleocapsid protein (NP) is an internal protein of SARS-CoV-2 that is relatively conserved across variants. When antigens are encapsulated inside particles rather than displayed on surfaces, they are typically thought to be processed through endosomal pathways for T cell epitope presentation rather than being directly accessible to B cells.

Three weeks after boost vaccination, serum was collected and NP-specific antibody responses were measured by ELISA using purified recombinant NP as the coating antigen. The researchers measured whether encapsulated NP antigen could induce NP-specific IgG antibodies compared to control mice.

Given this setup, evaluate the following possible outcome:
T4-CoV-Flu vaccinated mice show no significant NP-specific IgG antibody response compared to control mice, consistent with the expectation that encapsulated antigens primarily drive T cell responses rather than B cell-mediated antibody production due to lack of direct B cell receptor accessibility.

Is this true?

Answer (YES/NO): NO